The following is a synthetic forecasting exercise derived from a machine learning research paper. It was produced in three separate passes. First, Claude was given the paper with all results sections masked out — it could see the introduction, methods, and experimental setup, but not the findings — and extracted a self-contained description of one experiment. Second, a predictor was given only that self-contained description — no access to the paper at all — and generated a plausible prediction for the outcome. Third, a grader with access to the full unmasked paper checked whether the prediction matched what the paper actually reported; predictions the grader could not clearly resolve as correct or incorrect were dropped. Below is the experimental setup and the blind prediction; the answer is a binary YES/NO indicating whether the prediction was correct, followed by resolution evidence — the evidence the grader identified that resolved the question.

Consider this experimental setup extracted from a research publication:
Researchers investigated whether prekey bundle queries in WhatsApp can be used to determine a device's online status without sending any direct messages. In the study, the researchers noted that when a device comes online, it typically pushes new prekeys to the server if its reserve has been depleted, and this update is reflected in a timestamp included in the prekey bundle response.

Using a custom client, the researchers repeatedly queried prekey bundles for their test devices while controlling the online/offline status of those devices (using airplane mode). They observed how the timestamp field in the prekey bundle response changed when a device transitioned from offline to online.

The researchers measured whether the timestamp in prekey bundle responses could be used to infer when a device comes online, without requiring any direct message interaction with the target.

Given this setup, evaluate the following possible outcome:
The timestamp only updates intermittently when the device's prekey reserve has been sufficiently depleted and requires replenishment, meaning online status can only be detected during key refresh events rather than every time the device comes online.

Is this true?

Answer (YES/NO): YES